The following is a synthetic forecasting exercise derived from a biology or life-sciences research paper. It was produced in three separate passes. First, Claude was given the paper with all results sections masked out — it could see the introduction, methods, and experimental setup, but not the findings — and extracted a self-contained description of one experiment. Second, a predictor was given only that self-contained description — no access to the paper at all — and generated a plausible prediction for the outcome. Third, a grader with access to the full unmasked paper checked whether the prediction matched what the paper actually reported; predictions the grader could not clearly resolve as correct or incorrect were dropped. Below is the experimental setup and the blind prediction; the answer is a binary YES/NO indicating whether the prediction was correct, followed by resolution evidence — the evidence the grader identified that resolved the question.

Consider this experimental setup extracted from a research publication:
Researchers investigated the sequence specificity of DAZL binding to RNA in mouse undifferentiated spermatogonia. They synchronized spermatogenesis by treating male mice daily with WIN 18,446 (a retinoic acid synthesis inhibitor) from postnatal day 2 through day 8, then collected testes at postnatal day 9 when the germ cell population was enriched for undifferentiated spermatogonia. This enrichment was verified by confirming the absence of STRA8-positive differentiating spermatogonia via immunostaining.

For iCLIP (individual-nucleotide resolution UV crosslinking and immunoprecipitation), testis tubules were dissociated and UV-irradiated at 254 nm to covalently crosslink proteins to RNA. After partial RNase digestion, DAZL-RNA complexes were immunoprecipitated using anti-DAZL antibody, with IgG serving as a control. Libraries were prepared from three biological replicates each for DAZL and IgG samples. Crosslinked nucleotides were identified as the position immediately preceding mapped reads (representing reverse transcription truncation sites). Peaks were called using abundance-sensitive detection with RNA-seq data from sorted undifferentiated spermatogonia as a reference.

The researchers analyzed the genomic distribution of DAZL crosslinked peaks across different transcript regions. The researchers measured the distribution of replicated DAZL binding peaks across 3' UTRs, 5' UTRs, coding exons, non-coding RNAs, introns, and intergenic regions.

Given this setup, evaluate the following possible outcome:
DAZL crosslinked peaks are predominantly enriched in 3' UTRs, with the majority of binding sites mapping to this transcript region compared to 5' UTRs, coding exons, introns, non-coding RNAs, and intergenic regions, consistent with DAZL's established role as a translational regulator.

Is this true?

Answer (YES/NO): YES